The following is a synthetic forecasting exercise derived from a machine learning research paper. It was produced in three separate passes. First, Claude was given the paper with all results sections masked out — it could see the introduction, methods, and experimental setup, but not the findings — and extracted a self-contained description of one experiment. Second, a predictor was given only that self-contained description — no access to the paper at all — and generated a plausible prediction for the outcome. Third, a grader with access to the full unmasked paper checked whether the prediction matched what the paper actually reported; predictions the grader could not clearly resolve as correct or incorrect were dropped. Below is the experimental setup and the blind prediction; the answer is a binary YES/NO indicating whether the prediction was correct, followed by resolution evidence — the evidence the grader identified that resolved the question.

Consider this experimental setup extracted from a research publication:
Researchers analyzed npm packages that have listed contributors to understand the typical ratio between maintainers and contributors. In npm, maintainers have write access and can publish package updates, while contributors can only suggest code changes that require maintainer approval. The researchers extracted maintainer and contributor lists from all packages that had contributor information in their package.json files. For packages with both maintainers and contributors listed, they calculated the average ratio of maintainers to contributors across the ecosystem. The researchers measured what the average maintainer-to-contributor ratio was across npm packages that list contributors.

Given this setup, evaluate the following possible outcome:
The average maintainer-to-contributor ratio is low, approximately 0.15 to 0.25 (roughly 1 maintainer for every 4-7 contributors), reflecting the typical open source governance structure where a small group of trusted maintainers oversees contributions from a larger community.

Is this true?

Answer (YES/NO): NO